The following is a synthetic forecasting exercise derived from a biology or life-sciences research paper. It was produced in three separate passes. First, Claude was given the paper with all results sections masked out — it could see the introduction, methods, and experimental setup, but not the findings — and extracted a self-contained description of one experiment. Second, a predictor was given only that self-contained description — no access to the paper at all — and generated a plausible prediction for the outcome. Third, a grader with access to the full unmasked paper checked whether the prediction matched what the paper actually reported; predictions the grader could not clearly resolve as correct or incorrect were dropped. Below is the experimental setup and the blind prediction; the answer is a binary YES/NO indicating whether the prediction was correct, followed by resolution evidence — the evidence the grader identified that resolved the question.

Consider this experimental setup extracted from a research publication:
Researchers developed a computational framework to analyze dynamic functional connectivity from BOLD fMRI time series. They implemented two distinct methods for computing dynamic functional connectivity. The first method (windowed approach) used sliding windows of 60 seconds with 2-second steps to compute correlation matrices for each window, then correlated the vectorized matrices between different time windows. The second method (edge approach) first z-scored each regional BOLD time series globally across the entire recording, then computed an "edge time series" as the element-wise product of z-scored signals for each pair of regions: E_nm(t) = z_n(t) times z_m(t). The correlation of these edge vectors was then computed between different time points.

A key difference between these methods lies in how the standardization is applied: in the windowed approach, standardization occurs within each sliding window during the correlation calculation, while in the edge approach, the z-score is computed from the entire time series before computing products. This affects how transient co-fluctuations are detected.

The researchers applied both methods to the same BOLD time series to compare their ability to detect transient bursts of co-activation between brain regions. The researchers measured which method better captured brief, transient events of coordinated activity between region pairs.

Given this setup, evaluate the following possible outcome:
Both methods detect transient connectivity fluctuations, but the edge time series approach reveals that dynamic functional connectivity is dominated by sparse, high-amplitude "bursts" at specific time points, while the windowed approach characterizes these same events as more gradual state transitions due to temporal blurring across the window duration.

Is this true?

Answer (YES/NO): YES